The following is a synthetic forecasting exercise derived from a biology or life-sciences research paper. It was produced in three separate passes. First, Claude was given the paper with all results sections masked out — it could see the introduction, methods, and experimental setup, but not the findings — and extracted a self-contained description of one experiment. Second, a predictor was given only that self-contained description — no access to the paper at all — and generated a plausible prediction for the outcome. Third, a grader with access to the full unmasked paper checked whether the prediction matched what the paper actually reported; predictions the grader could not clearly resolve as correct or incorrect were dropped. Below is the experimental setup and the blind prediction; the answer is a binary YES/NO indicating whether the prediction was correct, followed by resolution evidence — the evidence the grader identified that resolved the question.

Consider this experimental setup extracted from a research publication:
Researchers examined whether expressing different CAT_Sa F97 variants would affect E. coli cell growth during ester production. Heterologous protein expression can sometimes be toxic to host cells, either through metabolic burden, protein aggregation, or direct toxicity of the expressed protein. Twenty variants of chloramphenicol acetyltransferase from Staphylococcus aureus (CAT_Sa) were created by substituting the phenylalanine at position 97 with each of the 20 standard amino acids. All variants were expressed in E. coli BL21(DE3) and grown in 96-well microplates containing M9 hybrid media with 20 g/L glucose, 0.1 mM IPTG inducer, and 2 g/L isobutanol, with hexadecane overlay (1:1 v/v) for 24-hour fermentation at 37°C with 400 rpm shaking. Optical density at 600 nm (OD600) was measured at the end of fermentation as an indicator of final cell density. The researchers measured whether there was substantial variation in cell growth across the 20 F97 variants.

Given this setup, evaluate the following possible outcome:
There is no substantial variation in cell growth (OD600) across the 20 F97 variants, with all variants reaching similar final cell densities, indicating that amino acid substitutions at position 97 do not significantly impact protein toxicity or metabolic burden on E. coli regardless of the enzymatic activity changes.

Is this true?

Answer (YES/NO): YES